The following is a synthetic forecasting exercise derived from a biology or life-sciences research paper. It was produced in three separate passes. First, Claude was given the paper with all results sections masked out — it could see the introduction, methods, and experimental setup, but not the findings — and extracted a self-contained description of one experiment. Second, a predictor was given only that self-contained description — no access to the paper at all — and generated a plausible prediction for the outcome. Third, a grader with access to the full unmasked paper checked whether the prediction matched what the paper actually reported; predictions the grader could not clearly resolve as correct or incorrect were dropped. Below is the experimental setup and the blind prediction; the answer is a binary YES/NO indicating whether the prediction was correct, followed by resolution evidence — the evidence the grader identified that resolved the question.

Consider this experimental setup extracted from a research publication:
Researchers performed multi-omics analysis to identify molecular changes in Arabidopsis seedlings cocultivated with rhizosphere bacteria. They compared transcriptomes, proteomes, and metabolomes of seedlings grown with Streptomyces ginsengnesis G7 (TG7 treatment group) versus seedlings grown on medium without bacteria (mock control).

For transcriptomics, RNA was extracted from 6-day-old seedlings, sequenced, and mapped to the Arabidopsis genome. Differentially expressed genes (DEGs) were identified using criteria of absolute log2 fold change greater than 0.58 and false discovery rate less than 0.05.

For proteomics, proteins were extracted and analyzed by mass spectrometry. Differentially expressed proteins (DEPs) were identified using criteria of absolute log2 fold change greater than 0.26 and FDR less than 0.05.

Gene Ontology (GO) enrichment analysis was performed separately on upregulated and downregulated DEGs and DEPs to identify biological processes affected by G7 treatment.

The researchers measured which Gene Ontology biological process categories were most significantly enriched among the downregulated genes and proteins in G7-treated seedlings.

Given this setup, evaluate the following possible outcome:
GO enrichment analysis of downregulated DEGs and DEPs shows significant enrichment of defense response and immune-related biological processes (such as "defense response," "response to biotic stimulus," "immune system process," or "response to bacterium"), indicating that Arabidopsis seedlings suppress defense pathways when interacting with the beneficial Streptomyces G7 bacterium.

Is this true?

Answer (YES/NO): NO